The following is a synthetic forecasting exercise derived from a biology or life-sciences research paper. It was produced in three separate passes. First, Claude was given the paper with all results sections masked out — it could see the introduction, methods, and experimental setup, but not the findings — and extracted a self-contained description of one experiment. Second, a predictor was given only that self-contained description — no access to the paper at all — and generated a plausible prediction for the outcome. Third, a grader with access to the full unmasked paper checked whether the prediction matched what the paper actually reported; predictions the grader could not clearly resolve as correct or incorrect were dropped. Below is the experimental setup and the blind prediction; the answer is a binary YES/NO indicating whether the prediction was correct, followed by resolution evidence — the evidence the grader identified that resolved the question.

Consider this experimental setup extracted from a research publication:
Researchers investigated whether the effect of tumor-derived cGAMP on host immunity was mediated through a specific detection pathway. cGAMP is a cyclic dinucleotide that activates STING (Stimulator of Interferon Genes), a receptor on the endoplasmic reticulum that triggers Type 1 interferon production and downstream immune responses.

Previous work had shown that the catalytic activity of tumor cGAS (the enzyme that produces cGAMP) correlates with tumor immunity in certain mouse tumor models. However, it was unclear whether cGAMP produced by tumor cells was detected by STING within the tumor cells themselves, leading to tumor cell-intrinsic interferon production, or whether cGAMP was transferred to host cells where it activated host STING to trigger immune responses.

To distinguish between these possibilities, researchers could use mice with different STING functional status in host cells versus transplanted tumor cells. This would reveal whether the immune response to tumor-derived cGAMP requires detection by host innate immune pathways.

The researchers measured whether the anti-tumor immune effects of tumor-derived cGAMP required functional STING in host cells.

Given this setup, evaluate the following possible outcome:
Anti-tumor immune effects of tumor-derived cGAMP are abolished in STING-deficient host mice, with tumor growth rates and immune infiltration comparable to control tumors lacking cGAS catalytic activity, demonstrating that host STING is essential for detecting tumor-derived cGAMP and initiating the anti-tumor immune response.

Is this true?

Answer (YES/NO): YES